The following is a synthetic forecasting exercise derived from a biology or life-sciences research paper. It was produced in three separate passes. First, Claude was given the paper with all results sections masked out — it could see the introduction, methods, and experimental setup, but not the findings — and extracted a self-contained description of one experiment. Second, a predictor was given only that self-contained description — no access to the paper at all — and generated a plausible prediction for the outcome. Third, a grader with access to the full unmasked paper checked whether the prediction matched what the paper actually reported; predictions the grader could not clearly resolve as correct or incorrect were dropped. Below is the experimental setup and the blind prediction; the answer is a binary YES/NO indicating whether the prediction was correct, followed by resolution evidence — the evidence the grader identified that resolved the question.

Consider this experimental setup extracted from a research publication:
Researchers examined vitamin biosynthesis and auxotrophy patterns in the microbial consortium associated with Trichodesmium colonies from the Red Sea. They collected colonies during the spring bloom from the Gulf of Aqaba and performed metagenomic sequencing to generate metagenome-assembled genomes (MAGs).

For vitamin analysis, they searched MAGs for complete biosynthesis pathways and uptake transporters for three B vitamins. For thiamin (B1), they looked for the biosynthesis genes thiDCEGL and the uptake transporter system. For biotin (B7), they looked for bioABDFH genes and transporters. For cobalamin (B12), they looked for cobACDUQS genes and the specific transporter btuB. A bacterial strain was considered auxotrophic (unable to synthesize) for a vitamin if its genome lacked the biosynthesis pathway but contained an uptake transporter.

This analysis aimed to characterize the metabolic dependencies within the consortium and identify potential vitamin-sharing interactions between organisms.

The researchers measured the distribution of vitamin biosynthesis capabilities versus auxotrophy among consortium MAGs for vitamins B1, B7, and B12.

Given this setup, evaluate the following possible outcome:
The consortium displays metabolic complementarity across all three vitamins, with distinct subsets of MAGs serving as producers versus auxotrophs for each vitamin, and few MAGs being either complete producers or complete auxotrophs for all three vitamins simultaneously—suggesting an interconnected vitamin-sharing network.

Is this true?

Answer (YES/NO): YES